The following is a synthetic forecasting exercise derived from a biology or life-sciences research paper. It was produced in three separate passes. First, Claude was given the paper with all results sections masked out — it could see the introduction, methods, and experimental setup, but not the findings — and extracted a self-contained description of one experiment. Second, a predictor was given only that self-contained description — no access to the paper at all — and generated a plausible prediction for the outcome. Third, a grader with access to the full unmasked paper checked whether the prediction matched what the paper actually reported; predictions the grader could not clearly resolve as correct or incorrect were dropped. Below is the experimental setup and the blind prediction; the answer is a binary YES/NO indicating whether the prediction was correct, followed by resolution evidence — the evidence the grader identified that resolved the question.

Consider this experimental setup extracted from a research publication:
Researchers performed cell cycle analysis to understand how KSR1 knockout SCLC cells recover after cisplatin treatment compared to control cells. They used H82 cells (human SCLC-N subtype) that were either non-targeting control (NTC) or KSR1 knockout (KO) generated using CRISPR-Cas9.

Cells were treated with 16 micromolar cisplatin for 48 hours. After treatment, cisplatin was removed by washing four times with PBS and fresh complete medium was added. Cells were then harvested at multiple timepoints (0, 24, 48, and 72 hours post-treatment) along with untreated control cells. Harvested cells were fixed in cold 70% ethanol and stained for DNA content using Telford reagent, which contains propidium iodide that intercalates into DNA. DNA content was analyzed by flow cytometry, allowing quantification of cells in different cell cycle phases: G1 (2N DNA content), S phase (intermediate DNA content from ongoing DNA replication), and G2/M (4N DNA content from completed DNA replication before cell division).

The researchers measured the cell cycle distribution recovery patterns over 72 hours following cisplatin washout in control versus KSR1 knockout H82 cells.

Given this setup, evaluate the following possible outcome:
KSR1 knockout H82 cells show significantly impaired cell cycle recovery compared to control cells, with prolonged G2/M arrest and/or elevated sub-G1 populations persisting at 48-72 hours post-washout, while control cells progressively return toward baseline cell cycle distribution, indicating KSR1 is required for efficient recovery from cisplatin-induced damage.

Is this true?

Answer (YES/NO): NO